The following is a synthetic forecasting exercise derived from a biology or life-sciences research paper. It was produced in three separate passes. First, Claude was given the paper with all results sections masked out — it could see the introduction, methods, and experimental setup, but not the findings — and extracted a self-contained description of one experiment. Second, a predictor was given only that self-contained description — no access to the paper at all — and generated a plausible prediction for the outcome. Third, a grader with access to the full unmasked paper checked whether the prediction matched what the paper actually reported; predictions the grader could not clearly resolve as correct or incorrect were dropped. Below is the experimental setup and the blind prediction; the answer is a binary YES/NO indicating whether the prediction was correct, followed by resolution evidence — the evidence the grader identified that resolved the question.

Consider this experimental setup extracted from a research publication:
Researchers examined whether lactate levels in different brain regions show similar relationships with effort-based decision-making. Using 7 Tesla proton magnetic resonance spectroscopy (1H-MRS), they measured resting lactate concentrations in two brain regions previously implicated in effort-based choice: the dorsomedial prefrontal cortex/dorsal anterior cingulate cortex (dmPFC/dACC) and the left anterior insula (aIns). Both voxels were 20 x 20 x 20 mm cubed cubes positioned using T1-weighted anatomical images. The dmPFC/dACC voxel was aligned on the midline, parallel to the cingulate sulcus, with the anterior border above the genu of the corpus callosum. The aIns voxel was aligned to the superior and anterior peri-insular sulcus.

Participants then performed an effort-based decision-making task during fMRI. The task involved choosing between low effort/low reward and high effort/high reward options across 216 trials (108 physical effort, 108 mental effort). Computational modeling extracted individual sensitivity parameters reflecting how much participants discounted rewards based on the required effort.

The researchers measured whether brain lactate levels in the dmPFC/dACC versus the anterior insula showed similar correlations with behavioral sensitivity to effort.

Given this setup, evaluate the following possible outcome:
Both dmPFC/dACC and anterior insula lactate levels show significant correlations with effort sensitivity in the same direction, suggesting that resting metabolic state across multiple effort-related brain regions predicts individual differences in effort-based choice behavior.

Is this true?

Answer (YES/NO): NO